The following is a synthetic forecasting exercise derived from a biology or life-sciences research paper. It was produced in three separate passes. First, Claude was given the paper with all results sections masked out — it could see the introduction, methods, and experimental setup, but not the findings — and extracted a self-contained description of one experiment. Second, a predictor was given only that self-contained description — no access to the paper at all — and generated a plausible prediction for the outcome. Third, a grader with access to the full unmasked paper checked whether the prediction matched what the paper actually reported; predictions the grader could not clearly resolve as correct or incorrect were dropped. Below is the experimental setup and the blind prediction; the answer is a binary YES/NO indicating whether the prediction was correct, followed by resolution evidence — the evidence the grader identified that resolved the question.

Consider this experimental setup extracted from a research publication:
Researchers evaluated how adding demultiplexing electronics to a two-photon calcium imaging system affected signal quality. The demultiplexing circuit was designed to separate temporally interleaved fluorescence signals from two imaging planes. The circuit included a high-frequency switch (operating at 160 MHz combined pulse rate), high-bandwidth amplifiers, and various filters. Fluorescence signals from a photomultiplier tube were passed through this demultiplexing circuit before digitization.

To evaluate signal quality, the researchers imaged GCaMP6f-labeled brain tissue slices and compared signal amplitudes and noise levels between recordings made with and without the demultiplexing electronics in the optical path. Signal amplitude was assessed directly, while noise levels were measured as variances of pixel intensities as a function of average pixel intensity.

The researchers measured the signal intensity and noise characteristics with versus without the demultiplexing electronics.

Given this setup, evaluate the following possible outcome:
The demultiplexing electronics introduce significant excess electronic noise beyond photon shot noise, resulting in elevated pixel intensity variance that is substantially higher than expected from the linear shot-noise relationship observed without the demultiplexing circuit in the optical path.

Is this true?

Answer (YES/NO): NO